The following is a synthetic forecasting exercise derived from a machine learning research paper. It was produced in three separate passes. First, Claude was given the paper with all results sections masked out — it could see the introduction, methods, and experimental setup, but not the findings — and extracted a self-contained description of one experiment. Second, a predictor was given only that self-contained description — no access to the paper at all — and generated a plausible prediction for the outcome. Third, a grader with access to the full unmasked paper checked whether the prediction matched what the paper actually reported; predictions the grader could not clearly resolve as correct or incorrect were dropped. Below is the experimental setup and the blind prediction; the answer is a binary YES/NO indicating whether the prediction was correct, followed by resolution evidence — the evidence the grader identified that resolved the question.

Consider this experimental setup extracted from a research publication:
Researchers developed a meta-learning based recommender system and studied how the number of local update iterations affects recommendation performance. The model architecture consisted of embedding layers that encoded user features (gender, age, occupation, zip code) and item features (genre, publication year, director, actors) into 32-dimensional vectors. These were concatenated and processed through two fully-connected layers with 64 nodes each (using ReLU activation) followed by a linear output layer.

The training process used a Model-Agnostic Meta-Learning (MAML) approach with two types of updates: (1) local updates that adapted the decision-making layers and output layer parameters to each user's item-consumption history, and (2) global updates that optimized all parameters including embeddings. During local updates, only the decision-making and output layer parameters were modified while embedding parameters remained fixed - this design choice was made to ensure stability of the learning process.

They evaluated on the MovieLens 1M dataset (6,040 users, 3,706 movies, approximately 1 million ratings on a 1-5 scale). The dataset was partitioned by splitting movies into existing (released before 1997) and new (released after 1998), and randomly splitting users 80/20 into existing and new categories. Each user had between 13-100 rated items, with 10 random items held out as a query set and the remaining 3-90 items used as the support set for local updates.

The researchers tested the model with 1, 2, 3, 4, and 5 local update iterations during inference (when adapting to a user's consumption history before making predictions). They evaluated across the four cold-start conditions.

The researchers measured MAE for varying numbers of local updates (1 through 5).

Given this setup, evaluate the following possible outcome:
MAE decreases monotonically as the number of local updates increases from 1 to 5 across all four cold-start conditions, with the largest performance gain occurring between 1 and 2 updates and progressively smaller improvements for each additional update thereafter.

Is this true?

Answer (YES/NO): NO